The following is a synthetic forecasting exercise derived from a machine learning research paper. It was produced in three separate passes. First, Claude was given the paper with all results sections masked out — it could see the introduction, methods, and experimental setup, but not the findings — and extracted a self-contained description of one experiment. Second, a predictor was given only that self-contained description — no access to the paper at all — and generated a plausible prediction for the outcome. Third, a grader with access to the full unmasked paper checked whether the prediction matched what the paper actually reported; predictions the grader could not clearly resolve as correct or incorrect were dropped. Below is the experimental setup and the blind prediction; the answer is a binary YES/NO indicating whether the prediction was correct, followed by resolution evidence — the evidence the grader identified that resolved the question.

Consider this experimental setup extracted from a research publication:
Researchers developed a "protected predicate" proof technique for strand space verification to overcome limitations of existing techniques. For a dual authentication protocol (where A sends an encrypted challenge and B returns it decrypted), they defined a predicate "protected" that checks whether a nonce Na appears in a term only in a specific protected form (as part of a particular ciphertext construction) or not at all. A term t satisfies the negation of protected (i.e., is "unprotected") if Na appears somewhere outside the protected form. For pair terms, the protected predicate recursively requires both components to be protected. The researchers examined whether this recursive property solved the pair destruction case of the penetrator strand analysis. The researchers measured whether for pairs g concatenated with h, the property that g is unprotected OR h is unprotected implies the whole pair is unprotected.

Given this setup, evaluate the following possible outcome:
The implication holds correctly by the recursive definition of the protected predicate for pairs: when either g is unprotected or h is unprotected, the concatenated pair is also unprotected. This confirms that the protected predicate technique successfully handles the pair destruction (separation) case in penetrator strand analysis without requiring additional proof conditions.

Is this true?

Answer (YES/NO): YES